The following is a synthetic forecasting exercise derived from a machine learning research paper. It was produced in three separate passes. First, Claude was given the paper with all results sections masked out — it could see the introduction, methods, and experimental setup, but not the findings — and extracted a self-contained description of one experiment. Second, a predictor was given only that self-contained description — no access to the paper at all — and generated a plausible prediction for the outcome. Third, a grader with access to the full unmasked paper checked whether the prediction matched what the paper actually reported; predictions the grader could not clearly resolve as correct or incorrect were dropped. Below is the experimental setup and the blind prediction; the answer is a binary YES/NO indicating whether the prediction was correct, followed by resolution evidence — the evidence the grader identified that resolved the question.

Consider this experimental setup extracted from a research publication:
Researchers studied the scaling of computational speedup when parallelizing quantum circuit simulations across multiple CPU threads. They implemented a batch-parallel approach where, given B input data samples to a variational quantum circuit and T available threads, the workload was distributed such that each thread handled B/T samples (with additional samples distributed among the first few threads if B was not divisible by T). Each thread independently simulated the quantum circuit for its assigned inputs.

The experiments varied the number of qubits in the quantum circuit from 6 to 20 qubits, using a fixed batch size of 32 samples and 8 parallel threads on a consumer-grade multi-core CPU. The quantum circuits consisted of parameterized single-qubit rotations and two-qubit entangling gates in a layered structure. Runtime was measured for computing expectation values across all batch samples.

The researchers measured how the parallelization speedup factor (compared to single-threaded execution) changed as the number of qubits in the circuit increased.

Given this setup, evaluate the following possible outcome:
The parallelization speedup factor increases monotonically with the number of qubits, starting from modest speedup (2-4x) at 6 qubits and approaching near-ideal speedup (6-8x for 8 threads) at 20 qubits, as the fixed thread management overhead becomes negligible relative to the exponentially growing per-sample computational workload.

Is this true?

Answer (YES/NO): NO